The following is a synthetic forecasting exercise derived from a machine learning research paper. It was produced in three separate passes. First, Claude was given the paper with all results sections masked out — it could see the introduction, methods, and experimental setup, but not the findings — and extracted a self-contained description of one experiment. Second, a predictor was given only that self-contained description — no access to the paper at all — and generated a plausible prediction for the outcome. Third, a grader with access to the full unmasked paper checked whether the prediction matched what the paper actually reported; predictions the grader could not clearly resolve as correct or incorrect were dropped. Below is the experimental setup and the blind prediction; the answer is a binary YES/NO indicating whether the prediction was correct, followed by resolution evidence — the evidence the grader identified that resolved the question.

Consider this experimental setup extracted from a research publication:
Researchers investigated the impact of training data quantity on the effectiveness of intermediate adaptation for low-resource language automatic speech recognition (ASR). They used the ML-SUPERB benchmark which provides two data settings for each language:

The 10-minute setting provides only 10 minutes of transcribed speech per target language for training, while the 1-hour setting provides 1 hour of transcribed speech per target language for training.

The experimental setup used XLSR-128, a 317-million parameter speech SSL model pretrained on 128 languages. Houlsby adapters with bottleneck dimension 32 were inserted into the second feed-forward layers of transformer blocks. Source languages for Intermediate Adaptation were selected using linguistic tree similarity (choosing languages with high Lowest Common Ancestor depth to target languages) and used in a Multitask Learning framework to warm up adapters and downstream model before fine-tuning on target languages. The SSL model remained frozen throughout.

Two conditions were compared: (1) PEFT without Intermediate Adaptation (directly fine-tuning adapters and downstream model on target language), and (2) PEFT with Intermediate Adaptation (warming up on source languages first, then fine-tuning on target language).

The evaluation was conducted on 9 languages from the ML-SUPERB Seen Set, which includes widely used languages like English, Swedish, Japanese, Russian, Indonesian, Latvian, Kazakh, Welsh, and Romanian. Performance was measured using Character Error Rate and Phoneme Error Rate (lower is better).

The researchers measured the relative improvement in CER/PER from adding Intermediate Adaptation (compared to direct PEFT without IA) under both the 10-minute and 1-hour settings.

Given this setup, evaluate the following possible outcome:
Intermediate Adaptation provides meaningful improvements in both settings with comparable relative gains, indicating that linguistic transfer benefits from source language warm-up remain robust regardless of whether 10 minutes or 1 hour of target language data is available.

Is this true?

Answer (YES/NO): NO